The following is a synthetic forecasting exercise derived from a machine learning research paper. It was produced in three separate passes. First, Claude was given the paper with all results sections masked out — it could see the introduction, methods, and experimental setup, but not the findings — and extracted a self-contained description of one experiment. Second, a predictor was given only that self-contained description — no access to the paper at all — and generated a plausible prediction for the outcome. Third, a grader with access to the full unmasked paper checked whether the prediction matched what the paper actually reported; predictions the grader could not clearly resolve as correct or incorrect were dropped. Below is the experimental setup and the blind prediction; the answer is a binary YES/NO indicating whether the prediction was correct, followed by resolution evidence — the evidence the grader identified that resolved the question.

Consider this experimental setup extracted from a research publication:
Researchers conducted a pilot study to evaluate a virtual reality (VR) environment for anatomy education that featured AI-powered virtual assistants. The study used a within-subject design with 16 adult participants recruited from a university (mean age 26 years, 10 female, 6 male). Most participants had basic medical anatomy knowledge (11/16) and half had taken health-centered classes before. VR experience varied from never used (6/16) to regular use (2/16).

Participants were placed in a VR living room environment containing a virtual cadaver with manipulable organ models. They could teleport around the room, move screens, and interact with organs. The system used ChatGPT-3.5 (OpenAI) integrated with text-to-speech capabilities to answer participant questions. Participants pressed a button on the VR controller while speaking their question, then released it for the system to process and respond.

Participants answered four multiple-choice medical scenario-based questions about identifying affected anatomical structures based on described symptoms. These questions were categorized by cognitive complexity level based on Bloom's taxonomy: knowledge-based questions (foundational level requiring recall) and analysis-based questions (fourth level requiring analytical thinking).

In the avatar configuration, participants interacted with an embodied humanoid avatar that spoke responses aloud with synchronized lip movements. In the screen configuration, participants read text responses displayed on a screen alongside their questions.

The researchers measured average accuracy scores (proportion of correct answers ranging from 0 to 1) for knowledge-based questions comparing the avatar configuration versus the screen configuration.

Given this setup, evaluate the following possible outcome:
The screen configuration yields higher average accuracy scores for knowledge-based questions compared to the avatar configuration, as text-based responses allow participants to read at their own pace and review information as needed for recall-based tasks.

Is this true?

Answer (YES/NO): NO